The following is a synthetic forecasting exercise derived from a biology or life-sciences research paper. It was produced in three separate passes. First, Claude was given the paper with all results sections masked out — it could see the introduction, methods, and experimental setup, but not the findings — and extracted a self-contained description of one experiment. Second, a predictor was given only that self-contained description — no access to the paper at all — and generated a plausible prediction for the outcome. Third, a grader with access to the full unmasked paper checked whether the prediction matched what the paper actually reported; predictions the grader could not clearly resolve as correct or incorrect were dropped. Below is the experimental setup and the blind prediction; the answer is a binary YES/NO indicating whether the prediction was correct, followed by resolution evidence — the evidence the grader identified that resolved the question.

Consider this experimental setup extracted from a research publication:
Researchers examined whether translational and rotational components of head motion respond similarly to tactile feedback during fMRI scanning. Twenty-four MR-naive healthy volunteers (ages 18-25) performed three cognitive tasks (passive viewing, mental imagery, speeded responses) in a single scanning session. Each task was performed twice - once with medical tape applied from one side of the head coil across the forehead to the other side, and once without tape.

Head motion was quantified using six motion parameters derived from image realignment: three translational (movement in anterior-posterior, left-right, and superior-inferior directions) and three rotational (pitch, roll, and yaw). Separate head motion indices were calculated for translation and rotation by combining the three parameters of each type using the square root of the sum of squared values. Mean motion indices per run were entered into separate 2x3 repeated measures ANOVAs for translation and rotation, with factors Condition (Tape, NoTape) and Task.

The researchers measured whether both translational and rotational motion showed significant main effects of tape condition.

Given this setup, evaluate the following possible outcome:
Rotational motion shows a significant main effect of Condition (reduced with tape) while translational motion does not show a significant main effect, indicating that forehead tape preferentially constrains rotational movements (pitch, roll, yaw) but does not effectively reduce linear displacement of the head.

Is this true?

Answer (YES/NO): NO